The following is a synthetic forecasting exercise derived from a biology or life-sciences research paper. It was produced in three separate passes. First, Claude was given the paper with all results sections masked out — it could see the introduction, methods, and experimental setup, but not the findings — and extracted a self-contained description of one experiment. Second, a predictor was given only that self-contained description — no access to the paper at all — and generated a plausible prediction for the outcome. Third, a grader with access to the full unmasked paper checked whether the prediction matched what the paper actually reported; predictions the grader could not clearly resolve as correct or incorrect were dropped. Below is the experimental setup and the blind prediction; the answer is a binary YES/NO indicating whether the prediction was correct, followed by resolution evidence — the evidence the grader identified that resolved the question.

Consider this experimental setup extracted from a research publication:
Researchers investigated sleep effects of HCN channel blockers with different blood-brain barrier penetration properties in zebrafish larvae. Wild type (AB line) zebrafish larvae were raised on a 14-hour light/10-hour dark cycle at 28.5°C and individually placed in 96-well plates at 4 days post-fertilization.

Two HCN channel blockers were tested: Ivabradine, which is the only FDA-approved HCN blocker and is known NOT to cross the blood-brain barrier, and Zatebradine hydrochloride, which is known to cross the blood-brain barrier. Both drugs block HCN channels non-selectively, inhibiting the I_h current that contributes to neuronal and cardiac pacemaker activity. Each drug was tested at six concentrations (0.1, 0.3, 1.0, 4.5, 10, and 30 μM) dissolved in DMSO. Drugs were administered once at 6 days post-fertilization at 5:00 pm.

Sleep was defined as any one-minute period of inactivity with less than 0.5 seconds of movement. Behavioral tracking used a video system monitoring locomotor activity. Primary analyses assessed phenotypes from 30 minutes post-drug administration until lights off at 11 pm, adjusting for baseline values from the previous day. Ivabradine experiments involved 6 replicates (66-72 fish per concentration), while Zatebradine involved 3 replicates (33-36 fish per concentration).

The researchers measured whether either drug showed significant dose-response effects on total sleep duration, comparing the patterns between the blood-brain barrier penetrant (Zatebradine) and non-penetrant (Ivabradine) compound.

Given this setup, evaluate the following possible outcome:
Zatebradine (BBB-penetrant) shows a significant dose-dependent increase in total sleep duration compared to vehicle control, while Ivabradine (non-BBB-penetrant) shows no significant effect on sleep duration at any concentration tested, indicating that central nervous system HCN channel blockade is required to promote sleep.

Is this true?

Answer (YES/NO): NO